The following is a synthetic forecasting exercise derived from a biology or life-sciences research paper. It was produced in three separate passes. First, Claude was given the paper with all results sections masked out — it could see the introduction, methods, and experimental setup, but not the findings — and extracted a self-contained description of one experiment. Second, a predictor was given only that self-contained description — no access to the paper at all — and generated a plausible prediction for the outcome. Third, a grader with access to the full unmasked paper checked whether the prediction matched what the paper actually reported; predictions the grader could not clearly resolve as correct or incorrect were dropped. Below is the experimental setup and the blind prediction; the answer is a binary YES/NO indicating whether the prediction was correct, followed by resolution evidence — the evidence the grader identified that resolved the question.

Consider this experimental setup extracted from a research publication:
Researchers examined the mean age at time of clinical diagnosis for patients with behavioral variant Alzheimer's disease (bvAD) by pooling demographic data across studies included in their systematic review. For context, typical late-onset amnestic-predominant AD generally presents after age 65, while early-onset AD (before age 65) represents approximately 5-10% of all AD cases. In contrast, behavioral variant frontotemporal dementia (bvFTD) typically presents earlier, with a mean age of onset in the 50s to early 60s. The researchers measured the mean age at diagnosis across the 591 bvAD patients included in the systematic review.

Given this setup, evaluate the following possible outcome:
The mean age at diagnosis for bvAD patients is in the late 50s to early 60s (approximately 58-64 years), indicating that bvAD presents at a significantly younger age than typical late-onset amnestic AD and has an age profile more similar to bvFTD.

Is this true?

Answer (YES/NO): YES